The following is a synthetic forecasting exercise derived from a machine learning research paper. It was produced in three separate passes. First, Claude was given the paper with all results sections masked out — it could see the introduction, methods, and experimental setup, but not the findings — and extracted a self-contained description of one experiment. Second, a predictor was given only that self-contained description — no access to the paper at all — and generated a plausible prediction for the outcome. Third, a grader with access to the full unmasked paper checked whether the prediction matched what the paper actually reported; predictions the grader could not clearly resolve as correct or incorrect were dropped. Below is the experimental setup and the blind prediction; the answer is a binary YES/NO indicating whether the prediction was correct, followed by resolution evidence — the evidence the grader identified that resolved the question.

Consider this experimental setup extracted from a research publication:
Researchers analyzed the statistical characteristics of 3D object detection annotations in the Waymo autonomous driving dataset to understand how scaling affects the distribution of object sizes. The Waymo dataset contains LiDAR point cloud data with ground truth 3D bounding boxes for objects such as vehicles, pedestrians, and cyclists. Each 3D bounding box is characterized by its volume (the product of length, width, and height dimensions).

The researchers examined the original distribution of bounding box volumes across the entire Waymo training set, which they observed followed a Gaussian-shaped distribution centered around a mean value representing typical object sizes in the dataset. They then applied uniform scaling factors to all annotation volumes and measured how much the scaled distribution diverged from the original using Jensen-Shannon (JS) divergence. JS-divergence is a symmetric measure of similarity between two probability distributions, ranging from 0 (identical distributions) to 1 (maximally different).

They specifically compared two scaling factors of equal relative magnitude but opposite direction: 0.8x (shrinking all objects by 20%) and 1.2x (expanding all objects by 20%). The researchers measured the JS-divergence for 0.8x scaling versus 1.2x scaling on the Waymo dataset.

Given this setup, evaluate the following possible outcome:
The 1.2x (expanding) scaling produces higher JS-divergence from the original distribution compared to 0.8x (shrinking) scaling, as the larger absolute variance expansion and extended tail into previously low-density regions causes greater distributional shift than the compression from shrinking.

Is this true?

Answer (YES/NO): NO